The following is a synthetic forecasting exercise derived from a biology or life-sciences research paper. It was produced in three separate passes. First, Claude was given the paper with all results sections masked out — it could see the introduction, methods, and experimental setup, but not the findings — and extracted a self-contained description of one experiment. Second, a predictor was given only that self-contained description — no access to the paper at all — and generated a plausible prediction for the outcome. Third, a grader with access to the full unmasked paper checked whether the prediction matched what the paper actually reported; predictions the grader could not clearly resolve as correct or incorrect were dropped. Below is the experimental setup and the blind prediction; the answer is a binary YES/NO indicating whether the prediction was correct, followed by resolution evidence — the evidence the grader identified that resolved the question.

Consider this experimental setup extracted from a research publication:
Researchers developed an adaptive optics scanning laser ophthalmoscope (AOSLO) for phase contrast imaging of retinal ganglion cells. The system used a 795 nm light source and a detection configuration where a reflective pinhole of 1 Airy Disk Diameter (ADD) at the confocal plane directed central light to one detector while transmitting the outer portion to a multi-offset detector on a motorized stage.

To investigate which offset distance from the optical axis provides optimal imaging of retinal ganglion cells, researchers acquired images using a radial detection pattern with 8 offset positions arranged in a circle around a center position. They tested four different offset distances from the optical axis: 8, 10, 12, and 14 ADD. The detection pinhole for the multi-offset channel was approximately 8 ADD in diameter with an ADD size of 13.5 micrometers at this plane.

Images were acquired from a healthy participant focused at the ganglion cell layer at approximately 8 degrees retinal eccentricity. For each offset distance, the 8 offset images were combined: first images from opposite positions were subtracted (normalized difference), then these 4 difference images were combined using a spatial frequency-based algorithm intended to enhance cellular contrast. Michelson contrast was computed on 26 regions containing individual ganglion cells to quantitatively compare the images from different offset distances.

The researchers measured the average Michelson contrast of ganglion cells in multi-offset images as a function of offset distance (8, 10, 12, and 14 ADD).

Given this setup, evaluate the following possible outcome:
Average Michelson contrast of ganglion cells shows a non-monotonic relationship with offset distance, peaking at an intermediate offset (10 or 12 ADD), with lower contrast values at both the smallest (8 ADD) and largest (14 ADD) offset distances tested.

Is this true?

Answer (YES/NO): NO